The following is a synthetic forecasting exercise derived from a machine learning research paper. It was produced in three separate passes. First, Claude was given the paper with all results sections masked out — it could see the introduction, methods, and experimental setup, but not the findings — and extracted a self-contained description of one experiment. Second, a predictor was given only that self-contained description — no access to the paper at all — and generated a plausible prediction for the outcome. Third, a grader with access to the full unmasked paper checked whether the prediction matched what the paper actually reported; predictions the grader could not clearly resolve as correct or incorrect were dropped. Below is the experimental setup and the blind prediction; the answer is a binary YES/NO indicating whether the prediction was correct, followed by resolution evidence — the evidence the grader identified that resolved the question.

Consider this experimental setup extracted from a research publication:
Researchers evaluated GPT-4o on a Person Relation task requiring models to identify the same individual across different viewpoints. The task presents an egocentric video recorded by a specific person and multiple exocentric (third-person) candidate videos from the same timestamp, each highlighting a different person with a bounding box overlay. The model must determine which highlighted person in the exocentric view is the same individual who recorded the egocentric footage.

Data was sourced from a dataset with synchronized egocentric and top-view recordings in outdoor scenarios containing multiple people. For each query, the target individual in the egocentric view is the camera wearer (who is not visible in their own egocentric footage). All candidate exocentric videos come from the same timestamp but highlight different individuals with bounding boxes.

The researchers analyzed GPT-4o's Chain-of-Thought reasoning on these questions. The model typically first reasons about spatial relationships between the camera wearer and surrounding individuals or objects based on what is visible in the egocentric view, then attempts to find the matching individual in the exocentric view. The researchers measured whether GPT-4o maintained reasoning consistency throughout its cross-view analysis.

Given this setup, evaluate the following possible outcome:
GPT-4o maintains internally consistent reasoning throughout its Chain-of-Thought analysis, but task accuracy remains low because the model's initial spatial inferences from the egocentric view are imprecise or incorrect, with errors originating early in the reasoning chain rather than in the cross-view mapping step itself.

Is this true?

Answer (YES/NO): NO